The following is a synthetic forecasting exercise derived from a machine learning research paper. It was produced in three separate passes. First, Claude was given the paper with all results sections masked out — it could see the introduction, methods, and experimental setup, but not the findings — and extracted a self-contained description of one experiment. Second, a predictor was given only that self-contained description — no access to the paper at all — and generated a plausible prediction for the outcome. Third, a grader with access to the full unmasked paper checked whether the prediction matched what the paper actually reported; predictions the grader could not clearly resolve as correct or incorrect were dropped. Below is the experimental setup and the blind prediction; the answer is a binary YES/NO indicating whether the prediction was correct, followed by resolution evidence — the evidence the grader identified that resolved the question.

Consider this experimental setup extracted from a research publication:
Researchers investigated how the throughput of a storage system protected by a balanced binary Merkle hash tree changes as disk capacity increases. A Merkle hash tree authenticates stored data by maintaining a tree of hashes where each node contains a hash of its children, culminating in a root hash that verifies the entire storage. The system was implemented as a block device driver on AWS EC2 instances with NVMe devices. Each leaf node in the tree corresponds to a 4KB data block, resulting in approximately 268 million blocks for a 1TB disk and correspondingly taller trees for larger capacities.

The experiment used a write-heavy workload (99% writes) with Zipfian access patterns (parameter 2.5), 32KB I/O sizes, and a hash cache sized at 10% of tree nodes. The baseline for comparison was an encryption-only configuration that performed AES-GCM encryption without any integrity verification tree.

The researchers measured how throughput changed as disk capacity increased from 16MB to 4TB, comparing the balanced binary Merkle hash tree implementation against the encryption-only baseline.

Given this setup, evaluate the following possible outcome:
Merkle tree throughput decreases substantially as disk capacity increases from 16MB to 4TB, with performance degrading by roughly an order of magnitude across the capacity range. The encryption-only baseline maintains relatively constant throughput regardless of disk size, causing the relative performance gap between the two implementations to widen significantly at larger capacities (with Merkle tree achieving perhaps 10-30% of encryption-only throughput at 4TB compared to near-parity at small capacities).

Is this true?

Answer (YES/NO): NO